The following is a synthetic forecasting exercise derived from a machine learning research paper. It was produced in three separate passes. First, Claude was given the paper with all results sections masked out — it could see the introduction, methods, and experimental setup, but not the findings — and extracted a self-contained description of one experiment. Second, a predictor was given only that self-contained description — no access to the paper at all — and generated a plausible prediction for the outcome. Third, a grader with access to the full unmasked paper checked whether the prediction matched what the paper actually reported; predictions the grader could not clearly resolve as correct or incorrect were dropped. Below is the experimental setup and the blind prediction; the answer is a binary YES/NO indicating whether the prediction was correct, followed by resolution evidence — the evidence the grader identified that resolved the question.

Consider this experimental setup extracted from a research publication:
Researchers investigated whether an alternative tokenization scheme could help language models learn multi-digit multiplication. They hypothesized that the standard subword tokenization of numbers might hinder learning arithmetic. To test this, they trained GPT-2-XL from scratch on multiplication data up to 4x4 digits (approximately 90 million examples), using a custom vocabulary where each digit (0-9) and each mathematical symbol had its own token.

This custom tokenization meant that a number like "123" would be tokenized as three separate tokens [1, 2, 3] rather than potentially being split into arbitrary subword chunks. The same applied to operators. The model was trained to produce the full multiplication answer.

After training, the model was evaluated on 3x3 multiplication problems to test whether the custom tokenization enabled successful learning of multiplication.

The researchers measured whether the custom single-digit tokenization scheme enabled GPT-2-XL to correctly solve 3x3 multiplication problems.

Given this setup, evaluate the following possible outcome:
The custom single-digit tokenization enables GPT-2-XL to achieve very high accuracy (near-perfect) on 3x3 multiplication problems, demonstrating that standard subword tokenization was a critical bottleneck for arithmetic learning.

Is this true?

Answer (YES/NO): NO